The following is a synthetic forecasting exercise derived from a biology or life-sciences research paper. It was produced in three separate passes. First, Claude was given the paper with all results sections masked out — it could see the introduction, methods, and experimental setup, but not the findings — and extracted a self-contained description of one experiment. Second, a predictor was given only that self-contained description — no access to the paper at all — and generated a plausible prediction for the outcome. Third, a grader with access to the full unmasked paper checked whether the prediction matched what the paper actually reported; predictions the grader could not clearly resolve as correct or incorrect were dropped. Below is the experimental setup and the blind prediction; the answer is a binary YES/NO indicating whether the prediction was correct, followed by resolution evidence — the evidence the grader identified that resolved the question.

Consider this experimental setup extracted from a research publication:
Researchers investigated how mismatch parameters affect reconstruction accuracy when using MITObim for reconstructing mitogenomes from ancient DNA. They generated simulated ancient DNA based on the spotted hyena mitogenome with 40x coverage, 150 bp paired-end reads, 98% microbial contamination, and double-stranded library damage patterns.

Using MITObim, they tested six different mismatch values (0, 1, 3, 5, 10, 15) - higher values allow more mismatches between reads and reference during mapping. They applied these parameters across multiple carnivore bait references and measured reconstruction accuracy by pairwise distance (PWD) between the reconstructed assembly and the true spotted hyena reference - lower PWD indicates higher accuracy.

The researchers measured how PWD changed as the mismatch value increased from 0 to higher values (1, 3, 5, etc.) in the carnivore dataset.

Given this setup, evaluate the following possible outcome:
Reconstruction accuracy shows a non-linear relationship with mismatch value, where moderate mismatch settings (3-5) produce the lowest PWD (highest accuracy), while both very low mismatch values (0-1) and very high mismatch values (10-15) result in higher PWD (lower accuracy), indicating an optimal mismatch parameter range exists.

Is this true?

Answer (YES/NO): NO